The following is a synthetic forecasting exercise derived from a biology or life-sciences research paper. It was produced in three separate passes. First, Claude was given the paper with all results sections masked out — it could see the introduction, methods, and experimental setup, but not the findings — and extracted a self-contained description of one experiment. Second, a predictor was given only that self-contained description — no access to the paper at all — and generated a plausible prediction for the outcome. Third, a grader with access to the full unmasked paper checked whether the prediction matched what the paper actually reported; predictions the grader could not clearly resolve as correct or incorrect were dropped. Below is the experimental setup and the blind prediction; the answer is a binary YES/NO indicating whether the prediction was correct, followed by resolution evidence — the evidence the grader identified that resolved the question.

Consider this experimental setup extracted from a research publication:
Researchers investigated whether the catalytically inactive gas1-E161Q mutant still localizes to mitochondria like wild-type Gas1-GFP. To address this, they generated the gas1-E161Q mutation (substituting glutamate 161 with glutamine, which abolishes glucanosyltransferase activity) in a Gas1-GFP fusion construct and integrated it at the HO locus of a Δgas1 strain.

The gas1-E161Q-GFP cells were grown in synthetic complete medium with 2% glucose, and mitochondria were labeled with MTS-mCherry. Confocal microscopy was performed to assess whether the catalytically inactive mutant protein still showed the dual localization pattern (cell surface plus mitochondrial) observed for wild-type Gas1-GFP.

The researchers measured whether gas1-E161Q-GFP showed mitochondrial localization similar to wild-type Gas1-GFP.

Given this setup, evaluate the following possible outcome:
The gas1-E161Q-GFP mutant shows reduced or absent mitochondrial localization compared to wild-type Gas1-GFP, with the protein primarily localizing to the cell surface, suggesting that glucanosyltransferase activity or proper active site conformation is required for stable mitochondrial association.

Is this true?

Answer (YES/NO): NO